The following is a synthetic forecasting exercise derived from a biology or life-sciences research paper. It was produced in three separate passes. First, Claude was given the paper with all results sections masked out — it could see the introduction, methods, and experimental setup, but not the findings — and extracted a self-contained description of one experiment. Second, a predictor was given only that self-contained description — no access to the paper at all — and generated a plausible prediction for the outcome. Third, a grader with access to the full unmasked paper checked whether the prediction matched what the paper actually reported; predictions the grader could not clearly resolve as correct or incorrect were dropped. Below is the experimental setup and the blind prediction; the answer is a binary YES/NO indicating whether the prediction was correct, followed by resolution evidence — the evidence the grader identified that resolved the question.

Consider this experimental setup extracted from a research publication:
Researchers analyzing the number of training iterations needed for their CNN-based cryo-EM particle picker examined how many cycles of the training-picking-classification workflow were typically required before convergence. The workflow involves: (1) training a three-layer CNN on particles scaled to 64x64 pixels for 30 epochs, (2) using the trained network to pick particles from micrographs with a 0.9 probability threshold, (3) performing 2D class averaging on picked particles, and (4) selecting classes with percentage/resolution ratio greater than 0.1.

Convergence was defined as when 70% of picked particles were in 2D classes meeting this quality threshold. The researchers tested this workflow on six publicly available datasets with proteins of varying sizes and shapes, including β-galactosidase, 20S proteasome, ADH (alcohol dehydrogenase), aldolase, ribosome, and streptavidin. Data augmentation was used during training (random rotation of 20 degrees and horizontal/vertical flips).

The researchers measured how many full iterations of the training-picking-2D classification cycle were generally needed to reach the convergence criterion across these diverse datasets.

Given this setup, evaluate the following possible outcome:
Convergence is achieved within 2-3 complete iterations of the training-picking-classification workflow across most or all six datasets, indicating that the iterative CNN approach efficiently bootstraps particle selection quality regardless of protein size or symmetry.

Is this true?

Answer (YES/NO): YES